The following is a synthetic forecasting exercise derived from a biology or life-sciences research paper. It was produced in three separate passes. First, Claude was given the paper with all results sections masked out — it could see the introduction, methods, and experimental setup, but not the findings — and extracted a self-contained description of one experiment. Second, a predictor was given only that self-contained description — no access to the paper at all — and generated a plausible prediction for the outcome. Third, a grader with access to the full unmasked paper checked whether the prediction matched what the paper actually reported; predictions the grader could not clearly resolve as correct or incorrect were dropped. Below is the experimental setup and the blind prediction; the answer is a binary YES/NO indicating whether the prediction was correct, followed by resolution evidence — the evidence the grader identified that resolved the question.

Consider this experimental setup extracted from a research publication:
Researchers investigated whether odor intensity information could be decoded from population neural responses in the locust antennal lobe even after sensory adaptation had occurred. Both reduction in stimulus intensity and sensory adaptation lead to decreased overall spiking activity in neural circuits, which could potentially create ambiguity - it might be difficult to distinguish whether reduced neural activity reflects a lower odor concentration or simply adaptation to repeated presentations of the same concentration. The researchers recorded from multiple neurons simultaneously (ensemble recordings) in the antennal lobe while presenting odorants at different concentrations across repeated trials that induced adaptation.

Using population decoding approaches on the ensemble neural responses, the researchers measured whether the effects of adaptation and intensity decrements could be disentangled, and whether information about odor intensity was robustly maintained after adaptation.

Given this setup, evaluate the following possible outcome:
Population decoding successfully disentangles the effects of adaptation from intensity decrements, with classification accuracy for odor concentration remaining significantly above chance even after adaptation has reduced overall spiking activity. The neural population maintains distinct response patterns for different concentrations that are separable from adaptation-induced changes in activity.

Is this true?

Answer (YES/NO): YES